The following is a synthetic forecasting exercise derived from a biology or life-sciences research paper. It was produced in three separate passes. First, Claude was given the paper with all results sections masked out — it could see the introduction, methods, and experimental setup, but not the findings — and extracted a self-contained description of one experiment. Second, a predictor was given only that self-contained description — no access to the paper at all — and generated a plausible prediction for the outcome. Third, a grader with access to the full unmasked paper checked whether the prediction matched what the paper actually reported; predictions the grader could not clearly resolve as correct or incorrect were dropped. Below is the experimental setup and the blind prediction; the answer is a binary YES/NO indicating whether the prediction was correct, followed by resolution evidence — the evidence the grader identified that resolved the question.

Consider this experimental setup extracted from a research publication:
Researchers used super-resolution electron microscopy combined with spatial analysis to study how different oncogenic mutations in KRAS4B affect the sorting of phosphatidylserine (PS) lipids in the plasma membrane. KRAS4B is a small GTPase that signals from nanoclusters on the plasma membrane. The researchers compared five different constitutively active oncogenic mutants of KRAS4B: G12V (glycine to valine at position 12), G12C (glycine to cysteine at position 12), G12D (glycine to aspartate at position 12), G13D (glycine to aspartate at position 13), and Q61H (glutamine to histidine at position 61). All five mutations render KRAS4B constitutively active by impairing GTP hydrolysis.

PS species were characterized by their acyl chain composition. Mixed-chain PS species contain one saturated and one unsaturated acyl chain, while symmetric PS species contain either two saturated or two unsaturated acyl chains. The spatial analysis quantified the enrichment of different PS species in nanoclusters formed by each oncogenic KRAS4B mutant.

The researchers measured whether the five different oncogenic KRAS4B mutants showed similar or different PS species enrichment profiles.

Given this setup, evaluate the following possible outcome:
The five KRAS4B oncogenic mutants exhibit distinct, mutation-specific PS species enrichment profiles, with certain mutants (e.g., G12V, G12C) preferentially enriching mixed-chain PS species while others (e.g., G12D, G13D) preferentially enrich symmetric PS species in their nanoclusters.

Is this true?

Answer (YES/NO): NO